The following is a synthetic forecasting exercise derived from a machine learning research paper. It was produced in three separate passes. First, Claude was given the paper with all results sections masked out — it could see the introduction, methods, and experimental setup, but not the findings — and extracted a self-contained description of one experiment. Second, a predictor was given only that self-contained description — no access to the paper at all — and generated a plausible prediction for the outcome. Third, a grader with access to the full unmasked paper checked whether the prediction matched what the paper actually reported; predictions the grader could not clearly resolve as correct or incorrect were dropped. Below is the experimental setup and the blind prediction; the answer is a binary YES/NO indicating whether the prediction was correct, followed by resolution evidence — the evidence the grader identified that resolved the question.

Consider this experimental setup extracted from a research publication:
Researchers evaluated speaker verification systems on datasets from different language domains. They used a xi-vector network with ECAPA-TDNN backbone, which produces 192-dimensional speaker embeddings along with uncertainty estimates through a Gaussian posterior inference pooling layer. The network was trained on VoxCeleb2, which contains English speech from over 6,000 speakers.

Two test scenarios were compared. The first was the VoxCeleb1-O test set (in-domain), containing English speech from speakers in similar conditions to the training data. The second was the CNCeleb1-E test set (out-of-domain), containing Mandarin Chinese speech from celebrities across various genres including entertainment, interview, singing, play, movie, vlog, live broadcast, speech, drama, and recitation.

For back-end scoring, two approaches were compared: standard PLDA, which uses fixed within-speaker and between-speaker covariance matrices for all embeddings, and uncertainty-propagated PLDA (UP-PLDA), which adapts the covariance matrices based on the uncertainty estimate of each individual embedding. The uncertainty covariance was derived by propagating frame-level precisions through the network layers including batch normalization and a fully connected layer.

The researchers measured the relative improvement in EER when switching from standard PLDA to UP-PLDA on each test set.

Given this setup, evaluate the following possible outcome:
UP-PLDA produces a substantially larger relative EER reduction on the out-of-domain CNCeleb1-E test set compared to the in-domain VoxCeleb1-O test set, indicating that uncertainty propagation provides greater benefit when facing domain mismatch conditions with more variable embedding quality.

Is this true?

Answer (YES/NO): NO